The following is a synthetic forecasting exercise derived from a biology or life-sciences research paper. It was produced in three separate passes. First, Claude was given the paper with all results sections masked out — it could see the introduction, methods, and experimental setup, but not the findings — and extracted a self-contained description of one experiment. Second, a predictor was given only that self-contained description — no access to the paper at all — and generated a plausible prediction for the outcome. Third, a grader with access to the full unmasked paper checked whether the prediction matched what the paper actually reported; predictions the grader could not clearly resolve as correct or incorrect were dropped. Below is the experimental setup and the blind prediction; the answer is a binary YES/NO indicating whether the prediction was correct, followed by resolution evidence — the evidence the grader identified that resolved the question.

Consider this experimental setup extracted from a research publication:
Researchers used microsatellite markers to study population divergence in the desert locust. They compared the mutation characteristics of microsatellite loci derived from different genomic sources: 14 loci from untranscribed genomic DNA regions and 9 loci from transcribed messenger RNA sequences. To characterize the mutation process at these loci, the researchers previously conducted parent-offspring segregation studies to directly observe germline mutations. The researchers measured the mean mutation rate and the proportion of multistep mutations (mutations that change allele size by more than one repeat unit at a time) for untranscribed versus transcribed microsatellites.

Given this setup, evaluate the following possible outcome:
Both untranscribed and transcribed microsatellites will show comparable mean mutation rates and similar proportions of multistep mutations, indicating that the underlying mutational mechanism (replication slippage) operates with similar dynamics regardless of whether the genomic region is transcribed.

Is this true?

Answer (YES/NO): NO